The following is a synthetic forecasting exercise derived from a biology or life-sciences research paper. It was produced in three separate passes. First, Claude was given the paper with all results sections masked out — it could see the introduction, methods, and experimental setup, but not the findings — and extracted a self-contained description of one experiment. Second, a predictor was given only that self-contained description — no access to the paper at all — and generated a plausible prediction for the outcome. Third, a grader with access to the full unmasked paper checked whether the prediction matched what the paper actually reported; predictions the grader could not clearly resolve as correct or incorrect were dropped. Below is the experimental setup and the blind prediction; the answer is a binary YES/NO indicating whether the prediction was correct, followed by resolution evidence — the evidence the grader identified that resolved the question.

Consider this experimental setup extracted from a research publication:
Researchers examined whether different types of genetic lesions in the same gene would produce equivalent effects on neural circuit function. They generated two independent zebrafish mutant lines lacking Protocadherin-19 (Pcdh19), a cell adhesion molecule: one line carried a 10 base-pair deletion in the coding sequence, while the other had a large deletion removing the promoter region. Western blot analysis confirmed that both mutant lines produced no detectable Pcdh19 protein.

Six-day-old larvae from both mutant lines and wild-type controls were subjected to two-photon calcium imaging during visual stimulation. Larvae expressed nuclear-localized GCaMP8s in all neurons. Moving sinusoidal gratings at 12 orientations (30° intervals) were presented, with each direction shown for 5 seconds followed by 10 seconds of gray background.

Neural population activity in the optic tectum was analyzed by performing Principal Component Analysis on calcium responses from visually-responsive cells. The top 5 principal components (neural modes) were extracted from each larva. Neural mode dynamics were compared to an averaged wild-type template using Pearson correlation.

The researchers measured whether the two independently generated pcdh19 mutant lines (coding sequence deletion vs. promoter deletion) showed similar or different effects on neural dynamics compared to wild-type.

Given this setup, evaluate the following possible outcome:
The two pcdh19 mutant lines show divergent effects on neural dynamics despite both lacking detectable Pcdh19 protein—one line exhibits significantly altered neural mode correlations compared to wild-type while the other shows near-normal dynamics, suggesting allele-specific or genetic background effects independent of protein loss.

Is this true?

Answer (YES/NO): NO